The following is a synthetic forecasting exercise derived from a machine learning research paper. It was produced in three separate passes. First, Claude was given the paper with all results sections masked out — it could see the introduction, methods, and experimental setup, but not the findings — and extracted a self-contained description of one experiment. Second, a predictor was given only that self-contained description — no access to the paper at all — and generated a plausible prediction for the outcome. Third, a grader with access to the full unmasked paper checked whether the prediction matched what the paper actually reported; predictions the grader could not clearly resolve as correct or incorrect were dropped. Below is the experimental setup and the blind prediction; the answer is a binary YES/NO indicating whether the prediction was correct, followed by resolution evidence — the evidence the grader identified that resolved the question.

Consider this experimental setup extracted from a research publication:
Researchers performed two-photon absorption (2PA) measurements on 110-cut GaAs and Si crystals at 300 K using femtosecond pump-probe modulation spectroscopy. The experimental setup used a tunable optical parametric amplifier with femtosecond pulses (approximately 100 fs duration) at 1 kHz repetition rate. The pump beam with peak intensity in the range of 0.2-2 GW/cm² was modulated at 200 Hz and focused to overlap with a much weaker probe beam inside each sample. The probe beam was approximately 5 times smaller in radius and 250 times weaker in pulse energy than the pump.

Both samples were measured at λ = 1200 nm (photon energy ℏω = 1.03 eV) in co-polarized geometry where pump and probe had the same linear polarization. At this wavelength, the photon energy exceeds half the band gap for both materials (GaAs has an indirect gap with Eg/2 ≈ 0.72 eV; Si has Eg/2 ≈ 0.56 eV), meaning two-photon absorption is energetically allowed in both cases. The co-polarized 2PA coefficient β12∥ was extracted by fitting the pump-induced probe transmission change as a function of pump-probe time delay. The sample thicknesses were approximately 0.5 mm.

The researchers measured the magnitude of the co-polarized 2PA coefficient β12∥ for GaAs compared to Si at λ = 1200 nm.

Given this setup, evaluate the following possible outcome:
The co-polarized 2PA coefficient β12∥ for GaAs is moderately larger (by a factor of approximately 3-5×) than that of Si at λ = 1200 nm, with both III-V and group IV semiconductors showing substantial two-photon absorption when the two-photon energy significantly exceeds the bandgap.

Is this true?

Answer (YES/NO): NO